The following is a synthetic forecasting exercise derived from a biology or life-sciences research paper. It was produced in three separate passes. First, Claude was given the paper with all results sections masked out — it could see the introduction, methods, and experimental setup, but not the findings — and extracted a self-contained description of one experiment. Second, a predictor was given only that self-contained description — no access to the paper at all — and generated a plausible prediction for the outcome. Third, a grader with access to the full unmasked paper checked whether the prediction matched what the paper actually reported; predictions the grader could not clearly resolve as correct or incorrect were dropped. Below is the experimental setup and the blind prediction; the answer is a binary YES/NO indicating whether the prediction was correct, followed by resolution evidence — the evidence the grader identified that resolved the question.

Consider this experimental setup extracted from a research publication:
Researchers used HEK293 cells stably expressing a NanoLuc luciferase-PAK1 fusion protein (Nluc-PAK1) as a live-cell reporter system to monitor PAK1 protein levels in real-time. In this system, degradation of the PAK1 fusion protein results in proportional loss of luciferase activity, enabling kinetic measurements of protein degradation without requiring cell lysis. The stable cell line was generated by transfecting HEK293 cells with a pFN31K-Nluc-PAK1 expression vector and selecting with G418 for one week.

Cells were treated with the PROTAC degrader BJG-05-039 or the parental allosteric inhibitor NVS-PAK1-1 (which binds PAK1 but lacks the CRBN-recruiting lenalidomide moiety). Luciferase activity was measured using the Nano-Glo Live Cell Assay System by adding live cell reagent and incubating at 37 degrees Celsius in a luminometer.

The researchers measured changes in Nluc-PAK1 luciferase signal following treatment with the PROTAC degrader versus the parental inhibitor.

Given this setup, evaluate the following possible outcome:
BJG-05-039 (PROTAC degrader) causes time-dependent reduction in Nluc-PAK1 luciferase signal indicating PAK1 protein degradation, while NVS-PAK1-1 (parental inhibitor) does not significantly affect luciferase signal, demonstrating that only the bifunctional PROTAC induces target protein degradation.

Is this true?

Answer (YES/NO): NO